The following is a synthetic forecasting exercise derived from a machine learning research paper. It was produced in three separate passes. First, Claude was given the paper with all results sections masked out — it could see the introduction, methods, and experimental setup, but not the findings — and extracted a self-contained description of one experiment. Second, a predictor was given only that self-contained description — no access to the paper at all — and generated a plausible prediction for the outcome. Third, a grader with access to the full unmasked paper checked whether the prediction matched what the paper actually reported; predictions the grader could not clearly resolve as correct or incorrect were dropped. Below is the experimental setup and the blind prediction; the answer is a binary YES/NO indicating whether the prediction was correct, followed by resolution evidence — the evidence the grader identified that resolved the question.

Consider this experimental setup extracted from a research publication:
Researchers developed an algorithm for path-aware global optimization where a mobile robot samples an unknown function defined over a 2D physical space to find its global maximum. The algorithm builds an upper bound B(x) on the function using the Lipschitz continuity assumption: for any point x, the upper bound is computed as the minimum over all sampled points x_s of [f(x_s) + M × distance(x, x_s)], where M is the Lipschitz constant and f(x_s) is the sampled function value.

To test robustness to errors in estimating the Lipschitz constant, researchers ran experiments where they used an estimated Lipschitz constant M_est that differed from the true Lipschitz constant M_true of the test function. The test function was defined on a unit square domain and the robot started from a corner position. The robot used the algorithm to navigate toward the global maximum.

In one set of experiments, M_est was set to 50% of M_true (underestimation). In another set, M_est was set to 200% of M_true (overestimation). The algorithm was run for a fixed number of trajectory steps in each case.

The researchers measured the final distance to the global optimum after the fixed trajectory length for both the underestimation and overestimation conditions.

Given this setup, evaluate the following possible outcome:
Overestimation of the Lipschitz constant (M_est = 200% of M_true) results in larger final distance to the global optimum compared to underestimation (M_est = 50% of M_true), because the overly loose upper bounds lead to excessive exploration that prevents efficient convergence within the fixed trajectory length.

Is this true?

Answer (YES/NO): NO